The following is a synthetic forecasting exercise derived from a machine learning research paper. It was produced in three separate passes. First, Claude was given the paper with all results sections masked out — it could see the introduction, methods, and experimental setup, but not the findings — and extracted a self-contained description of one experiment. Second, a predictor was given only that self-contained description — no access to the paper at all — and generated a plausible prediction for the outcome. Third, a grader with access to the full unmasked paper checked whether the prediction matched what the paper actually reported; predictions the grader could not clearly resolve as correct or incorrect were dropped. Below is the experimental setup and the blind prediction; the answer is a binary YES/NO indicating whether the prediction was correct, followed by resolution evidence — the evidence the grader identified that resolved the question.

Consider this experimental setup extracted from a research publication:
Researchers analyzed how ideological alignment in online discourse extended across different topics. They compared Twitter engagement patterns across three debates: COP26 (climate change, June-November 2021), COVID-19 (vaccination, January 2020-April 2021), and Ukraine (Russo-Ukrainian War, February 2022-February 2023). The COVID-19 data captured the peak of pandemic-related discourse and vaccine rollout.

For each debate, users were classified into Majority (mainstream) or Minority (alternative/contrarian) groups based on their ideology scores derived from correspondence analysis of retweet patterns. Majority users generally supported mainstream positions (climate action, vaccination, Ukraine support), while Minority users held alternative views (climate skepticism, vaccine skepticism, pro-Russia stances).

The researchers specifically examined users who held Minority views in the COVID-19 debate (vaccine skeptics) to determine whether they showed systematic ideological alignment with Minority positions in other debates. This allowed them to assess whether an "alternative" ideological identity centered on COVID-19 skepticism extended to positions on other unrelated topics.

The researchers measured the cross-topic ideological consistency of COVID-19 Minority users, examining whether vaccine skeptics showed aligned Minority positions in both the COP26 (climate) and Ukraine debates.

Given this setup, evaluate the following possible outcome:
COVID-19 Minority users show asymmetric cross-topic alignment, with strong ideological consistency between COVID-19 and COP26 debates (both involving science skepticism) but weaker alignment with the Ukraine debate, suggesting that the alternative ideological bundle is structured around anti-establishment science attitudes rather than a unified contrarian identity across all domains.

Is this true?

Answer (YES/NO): NO